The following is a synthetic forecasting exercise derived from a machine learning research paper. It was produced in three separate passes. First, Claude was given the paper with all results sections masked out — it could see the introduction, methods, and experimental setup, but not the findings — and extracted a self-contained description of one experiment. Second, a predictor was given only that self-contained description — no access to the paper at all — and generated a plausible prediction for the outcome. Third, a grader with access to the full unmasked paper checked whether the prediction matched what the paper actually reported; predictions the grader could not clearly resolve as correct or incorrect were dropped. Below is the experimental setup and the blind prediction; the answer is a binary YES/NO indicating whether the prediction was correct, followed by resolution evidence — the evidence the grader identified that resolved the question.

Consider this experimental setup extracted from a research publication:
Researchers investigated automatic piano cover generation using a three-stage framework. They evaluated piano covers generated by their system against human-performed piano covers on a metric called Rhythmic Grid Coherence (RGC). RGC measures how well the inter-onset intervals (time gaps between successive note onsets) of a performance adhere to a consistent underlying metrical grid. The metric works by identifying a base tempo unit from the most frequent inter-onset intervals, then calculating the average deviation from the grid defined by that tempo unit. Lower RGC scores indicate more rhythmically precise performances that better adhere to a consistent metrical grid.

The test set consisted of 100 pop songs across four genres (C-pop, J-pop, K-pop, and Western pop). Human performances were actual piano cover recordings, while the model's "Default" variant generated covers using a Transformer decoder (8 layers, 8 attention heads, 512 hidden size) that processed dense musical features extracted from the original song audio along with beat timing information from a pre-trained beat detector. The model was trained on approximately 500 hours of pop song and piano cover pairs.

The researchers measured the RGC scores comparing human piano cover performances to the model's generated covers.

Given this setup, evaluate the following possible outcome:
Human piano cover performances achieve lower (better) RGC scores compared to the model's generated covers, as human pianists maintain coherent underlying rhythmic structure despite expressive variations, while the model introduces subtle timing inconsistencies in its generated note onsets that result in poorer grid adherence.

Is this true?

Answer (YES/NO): NO